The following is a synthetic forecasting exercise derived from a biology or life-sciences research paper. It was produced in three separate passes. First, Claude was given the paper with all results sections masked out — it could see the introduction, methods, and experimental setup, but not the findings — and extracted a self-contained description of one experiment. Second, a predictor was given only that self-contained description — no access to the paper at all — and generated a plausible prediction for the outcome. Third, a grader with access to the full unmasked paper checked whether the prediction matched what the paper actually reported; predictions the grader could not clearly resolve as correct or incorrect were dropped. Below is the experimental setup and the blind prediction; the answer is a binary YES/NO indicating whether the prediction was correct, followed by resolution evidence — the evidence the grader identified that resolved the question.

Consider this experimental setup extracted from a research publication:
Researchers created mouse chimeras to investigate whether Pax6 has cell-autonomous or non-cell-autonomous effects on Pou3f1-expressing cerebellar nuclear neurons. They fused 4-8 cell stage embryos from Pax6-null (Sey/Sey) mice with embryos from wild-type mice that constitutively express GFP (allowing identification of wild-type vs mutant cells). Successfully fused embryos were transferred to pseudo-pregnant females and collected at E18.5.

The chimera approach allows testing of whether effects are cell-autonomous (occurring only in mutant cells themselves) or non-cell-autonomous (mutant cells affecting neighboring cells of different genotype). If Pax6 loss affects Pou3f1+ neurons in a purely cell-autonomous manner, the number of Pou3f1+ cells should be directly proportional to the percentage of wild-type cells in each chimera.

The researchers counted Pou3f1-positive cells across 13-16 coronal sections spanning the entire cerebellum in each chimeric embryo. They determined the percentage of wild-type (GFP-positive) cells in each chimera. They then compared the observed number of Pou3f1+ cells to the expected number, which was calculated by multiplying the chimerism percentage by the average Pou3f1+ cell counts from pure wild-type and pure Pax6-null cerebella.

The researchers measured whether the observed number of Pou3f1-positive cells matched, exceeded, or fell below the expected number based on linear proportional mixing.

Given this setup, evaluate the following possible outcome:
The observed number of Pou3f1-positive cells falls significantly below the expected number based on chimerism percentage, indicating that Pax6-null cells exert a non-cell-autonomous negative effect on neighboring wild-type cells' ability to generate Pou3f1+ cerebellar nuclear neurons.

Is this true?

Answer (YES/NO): YES